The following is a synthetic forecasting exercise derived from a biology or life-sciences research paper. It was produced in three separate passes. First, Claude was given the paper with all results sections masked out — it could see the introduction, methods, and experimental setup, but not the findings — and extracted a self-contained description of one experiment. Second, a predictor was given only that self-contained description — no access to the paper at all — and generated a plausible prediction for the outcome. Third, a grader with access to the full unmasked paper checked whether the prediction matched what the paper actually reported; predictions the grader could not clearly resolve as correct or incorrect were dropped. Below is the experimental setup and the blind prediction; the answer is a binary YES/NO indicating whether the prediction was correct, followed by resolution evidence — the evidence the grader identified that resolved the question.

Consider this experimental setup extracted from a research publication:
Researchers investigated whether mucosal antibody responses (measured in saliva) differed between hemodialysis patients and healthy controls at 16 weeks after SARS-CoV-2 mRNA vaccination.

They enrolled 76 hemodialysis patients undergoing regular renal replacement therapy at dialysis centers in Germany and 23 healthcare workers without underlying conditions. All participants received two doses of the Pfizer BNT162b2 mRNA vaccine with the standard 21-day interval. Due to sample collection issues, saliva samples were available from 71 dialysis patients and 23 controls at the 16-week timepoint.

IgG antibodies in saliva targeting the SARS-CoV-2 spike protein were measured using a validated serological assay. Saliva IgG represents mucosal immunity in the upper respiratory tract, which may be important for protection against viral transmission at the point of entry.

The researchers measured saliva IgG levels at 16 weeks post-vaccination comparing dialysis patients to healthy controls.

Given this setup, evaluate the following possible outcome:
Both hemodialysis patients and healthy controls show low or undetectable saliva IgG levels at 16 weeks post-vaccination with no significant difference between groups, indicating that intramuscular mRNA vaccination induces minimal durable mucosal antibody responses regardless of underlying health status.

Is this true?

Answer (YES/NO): NO